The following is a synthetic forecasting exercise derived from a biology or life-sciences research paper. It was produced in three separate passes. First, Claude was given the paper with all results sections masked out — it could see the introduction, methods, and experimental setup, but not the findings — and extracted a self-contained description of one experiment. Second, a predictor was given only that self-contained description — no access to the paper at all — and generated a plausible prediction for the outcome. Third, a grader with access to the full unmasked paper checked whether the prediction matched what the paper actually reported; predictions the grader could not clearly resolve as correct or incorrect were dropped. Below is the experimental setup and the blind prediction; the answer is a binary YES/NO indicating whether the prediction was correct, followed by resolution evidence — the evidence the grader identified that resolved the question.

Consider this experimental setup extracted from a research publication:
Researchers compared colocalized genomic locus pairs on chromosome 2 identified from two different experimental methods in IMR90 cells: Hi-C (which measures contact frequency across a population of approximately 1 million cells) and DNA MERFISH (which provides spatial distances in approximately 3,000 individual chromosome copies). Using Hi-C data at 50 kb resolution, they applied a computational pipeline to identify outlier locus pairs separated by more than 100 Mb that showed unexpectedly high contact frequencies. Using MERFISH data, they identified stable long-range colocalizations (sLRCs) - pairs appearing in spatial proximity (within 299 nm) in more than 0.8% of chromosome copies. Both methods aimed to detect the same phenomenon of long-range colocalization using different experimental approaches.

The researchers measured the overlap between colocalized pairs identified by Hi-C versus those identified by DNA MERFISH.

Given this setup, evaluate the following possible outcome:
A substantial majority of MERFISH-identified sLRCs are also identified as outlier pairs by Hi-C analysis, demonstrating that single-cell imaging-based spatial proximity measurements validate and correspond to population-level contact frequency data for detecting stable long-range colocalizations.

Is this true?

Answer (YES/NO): NO